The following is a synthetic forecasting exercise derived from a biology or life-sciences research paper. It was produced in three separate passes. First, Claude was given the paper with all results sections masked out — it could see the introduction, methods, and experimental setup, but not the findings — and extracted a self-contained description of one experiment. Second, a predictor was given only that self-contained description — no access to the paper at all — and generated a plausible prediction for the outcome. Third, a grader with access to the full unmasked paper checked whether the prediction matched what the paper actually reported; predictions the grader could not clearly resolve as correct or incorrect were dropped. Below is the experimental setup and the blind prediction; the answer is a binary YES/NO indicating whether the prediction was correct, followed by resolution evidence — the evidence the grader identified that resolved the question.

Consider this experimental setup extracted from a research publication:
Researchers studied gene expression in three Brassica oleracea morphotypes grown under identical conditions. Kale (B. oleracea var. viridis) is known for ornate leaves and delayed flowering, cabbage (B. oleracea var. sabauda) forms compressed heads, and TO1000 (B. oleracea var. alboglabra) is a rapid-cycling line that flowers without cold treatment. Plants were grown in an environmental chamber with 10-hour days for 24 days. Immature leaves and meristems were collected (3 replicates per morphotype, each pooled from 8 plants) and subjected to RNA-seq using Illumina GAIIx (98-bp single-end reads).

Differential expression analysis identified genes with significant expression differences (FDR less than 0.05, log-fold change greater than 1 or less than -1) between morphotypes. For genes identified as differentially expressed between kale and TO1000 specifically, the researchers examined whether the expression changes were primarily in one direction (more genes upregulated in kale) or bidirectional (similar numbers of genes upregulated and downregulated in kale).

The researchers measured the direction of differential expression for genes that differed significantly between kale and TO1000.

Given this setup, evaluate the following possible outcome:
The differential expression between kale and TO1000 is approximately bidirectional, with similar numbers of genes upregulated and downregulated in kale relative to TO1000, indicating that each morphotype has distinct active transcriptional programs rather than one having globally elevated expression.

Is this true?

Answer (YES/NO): YES